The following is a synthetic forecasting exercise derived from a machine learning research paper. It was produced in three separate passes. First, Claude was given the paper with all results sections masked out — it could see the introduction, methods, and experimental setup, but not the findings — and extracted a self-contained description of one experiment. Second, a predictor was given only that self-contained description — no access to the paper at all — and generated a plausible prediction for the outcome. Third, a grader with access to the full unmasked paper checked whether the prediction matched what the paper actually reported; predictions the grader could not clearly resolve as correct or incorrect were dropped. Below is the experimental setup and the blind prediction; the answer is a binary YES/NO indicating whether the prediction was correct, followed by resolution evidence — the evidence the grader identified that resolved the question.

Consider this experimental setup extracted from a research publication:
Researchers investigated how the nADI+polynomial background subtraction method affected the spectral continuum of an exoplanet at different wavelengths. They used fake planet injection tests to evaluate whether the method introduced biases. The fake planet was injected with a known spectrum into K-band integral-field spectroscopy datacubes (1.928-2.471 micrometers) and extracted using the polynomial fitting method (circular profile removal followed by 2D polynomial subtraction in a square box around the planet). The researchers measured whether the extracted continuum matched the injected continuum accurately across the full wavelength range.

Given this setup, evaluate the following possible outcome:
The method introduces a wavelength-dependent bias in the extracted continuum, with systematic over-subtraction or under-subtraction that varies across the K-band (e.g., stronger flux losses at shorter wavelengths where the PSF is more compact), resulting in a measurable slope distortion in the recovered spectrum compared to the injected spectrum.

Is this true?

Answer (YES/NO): NO